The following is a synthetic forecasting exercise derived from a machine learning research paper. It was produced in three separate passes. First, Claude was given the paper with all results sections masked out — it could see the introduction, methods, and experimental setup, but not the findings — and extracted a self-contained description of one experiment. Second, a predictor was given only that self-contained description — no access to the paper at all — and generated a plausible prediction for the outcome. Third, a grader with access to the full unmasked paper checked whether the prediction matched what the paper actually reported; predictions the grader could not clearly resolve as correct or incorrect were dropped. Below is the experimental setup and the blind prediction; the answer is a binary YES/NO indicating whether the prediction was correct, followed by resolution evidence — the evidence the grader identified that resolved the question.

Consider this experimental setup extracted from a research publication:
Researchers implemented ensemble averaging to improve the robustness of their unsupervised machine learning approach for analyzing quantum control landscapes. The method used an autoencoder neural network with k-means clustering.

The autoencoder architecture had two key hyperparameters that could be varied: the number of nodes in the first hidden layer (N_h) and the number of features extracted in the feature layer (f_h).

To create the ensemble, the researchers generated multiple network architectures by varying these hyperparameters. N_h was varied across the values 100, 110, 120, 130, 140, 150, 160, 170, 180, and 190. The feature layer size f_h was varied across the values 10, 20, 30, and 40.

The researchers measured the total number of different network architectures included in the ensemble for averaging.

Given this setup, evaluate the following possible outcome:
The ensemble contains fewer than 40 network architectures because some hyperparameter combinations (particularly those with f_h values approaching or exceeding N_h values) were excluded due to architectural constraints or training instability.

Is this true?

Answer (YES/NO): NO